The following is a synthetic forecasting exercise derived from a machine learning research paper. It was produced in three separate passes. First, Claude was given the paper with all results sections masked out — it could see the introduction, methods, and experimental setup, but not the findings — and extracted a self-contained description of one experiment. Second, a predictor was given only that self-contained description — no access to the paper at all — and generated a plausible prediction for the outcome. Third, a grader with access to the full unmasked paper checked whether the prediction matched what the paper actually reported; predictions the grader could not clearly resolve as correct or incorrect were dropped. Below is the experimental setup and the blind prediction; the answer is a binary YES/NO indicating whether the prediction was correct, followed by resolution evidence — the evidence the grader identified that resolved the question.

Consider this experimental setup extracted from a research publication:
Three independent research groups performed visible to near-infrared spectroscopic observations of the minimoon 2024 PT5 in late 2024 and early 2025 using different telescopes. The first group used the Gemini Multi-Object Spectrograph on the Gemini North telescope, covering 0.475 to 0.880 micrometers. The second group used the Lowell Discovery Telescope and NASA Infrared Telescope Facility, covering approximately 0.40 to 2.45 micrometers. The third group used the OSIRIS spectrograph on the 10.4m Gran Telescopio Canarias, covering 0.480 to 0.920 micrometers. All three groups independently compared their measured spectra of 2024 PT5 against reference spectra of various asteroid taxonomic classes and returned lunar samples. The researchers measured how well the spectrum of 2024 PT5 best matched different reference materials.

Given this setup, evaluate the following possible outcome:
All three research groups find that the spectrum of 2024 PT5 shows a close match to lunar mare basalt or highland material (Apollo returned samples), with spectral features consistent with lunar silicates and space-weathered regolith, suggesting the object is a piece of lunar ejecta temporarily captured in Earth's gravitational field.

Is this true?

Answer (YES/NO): NO